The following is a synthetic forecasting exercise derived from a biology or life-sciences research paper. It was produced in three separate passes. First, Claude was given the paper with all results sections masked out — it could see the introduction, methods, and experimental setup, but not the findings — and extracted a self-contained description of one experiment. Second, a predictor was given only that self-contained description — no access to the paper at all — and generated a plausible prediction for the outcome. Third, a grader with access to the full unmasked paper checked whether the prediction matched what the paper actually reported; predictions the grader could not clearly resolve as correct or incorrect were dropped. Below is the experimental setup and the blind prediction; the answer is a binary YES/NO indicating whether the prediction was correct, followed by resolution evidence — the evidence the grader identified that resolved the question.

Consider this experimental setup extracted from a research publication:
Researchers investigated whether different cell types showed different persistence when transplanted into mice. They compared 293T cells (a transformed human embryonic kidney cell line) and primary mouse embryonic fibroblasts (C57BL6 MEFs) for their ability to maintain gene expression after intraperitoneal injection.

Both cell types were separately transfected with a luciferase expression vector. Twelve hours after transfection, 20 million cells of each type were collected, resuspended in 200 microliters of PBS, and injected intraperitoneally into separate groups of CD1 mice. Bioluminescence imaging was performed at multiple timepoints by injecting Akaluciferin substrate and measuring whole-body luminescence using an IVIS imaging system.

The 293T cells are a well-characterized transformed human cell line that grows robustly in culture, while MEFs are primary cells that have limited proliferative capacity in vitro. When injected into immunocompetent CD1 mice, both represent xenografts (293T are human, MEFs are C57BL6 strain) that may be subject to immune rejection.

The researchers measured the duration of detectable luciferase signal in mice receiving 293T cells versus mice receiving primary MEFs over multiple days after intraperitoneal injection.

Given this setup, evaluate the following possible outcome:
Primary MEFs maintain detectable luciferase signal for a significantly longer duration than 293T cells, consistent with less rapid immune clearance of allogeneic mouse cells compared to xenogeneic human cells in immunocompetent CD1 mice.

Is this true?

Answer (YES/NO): NO